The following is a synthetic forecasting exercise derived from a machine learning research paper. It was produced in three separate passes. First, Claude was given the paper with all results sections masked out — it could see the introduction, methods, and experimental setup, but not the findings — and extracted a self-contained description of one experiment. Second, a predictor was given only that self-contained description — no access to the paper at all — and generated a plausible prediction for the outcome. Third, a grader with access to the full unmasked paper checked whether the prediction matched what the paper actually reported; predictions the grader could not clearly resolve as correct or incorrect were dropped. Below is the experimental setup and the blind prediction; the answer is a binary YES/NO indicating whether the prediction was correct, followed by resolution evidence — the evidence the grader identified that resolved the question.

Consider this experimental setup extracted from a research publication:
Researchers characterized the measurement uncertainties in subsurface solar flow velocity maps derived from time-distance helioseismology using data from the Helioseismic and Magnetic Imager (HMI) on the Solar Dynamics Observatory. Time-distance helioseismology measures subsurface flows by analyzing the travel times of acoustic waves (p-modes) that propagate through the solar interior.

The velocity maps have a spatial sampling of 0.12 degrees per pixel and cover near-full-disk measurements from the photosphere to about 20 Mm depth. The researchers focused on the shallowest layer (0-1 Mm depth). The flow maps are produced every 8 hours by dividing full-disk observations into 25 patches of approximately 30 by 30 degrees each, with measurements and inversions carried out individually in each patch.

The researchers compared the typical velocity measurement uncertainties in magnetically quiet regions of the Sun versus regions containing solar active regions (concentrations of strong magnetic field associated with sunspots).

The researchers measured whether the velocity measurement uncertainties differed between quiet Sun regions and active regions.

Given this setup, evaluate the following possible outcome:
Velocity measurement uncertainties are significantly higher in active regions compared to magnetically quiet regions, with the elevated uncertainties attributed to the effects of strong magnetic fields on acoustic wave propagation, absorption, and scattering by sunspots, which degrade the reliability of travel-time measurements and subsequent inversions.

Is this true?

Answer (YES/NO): YES